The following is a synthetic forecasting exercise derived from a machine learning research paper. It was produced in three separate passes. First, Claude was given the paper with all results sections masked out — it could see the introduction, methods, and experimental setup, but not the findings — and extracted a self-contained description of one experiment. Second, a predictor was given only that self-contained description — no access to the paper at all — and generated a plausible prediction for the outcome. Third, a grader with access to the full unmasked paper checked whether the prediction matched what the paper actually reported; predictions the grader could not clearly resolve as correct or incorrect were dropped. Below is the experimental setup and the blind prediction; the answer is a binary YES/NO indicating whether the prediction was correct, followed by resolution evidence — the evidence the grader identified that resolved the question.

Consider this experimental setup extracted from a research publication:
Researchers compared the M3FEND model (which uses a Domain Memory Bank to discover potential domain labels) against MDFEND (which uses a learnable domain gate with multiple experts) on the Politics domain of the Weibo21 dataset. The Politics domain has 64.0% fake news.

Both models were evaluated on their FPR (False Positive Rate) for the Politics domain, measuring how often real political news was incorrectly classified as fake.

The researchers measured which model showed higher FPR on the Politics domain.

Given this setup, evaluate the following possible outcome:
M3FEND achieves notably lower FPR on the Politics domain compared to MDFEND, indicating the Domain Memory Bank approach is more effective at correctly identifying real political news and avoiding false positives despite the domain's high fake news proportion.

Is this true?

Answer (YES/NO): NO